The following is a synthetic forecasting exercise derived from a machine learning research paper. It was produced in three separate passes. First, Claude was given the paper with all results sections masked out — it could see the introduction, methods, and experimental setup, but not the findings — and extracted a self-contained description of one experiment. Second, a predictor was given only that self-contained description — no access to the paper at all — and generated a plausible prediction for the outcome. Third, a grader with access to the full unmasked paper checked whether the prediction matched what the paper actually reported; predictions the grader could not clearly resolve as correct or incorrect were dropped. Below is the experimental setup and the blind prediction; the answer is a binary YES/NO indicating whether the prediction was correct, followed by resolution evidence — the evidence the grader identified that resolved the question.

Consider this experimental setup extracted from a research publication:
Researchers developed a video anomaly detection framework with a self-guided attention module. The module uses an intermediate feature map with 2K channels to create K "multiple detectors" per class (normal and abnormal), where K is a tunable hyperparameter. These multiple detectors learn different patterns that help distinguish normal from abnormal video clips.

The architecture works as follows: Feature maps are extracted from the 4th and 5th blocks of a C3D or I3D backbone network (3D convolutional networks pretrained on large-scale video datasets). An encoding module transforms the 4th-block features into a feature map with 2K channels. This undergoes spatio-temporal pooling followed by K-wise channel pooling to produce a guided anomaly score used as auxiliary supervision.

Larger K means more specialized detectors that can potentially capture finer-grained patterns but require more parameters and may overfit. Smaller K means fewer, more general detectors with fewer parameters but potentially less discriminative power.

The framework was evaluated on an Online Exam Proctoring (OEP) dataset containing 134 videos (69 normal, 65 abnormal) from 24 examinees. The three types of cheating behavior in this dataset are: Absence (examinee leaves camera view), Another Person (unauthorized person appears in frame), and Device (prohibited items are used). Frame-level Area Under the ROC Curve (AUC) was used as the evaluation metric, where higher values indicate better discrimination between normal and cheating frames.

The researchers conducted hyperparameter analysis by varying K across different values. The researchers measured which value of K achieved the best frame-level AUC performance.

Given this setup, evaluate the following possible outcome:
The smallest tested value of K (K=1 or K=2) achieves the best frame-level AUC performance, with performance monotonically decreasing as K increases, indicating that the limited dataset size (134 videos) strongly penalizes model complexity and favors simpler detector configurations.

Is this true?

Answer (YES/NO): NO